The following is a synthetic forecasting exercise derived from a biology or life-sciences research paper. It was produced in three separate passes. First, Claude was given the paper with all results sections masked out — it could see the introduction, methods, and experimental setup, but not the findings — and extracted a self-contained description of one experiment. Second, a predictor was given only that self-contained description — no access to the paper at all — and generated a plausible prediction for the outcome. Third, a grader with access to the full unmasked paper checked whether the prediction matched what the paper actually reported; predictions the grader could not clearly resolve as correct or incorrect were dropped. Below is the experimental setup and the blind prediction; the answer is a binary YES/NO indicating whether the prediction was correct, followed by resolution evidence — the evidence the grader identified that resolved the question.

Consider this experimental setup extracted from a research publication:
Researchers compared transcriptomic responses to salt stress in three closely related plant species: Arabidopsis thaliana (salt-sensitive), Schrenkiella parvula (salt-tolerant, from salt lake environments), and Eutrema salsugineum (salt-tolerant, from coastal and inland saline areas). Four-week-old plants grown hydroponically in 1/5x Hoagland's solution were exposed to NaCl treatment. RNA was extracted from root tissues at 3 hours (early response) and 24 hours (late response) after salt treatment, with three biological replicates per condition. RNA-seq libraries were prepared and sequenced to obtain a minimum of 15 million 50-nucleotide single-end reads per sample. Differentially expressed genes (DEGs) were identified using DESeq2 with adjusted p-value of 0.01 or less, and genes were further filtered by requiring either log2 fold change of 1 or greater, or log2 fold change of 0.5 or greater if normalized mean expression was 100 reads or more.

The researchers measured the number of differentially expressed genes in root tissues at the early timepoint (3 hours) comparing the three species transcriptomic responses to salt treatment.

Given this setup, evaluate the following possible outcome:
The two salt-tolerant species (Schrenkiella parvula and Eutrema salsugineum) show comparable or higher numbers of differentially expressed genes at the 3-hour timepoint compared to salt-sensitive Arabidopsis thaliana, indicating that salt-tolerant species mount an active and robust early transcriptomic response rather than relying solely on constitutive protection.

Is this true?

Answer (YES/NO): NO